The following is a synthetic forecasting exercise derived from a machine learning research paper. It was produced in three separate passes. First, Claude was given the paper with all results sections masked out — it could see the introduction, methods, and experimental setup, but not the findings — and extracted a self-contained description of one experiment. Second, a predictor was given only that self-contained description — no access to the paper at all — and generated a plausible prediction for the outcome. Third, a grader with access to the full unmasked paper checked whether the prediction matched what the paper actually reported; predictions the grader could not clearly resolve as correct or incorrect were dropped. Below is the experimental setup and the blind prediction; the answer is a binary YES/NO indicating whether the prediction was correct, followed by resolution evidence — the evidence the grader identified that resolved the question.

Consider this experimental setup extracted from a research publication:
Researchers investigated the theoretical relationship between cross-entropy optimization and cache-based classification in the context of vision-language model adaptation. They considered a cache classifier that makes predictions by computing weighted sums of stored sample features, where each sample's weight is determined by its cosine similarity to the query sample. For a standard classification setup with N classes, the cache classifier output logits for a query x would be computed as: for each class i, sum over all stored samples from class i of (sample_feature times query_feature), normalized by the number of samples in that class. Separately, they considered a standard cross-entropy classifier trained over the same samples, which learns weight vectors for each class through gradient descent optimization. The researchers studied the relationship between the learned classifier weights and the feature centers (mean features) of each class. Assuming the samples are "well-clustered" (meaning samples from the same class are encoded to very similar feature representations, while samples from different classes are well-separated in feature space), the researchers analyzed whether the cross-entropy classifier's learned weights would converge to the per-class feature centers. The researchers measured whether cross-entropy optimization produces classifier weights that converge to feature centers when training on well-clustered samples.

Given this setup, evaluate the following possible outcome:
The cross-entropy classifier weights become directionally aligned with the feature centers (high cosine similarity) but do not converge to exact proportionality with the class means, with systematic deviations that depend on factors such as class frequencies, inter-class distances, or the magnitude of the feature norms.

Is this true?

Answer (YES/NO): NO